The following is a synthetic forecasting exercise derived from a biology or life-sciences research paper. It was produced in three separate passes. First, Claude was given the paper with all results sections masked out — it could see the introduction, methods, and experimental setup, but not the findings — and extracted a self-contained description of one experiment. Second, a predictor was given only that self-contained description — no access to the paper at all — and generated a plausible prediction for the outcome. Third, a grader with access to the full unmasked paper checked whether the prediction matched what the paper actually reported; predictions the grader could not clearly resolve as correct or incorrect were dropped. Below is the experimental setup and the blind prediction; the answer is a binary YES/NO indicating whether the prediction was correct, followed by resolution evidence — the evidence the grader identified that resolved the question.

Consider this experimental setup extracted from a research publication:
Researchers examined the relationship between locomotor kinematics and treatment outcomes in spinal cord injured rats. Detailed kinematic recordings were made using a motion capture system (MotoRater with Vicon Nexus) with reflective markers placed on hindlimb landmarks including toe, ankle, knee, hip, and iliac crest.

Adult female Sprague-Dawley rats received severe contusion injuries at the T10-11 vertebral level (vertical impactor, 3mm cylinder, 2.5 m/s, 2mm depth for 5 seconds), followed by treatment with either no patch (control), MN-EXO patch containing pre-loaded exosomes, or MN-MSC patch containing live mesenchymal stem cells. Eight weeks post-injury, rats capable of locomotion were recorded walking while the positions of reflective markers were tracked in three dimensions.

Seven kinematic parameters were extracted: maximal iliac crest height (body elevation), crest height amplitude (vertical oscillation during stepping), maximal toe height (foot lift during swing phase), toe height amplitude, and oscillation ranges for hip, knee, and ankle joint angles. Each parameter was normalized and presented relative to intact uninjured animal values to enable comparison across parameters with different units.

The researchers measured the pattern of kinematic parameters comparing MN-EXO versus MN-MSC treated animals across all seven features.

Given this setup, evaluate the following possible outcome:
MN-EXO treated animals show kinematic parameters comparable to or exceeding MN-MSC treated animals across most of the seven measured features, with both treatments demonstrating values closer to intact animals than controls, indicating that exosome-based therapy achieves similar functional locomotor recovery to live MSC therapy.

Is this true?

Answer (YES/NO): NO